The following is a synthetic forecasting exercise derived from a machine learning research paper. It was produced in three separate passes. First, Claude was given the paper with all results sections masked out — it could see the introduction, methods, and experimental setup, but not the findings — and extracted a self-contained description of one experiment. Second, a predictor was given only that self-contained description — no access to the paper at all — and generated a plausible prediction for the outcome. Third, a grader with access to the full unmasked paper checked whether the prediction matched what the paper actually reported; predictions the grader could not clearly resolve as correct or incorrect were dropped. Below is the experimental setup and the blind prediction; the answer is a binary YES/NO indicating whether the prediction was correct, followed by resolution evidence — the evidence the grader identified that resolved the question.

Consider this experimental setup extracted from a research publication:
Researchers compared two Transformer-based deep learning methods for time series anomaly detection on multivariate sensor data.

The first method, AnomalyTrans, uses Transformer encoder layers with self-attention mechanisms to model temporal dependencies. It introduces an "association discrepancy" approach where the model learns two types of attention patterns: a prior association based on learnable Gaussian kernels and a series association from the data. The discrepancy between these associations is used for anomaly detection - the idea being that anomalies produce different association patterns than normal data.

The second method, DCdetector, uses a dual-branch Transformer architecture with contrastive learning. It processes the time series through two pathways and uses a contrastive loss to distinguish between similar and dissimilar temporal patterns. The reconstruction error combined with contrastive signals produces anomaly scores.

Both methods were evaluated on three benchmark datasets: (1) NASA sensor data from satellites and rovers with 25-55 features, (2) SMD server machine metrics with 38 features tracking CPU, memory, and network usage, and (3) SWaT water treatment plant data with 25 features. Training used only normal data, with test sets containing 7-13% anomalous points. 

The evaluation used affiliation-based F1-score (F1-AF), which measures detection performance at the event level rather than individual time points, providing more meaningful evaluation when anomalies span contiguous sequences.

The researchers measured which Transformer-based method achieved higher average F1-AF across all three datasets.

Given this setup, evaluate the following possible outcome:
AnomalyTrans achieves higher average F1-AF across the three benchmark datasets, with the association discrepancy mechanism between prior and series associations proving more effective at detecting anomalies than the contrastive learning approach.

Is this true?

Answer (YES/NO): YES